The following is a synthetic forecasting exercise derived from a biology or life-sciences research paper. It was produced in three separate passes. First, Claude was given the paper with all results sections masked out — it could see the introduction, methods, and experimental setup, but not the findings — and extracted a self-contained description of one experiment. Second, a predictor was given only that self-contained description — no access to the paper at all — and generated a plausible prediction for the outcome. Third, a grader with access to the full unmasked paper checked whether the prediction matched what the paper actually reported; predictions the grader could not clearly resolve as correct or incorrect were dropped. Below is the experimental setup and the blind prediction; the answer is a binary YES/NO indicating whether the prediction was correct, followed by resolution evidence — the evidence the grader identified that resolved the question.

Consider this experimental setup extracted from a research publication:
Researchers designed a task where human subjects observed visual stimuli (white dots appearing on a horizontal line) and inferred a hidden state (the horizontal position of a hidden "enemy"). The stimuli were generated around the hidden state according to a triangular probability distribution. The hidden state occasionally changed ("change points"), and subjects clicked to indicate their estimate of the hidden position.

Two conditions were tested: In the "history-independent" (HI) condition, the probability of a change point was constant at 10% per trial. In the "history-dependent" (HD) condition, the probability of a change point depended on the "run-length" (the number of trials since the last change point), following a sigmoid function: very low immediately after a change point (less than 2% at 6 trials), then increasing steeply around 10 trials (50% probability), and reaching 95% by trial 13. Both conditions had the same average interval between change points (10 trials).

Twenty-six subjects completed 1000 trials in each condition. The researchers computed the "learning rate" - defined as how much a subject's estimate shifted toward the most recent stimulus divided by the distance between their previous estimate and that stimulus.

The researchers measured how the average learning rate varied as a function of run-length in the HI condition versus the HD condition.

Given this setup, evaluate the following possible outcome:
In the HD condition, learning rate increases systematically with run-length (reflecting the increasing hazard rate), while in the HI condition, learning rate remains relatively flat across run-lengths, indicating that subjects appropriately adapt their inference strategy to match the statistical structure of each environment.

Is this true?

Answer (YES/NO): NO